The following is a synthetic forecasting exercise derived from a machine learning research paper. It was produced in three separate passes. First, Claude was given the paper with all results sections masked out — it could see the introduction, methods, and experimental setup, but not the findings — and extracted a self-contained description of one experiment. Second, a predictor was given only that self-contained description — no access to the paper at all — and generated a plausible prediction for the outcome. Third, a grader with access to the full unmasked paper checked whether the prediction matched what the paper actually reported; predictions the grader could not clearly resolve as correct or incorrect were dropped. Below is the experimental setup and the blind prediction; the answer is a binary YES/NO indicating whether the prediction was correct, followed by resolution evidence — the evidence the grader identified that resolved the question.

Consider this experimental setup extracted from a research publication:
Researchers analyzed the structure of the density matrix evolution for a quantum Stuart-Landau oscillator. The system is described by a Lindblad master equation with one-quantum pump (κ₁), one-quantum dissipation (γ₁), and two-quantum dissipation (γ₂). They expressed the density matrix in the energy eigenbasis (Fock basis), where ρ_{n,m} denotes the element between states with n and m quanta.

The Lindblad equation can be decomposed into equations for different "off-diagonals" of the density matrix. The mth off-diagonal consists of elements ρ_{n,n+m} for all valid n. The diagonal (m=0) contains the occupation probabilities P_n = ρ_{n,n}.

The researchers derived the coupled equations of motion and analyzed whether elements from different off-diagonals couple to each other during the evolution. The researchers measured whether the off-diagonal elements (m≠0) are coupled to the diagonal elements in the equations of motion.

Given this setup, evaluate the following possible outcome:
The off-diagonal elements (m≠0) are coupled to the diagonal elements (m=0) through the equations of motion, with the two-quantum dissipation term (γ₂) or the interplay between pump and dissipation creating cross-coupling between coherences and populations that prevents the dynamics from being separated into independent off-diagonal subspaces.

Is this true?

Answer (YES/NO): NO